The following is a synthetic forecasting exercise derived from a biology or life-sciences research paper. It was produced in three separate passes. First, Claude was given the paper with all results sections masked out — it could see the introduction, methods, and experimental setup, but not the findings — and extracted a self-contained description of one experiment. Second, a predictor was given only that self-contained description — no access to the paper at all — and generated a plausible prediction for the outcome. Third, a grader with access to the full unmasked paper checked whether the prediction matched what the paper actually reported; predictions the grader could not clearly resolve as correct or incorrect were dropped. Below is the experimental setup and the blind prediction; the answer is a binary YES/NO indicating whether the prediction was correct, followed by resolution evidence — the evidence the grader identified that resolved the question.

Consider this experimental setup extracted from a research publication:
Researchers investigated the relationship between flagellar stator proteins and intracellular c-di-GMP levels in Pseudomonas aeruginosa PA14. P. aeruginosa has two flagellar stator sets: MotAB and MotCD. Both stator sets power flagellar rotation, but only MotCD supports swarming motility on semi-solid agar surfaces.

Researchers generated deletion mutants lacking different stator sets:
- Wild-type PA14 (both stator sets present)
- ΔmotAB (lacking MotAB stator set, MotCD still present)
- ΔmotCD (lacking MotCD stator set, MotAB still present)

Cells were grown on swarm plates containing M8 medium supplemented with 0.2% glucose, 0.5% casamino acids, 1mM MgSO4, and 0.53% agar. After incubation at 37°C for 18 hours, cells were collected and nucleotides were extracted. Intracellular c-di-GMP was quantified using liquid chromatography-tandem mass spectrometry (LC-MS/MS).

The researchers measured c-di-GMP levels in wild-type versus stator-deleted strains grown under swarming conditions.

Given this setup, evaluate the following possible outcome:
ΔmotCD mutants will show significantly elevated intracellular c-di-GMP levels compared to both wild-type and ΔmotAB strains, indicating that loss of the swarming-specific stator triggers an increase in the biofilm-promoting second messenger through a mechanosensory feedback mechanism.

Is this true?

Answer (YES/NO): NO